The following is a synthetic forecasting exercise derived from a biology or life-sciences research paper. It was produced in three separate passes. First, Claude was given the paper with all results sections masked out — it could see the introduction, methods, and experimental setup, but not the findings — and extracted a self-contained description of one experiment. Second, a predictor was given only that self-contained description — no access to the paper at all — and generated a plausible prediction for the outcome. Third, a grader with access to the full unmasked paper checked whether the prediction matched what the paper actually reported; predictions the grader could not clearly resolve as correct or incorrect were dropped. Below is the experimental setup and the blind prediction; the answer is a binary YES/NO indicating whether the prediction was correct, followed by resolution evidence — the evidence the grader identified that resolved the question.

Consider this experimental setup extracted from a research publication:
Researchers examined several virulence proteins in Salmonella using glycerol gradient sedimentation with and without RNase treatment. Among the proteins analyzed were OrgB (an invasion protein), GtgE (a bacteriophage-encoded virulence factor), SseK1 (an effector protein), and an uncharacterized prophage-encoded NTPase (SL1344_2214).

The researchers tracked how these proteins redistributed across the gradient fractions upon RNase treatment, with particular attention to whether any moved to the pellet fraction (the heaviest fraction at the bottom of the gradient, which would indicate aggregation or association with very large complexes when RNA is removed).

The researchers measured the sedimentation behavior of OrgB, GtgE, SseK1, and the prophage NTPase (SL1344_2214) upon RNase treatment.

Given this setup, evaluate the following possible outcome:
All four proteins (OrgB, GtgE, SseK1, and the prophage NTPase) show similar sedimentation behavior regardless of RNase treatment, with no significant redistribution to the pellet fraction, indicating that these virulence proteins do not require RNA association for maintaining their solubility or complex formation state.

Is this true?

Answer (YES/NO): NO